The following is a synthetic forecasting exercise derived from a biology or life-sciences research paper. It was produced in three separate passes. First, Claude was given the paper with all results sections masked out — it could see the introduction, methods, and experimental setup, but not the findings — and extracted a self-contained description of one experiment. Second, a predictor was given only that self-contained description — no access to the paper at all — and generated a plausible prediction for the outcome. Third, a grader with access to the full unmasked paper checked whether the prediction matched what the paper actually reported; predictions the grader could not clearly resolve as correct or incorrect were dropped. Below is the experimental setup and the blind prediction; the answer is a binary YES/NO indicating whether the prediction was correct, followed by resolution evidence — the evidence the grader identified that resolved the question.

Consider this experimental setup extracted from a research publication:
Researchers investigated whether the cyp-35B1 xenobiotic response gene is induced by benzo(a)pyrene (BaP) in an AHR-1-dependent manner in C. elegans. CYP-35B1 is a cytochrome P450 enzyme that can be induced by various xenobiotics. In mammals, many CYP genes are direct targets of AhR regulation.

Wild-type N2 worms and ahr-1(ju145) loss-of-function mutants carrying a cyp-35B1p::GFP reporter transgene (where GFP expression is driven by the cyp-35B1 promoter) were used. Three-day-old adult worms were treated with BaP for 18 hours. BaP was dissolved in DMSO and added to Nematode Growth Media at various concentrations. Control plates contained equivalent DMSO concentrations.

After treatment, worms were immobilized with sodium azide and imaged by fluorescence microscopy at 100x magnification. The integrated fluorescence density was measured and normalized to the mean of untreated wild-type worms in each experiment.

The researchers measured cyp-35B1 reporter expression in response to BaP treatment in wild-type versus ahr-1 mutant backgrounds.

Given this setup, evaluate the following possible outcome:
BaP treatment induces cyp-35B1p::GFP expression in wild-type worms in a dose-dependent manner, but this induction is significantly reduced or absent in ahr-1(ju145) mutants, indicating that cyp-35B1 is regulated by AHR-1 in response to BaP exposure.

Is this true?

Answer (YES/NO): NO